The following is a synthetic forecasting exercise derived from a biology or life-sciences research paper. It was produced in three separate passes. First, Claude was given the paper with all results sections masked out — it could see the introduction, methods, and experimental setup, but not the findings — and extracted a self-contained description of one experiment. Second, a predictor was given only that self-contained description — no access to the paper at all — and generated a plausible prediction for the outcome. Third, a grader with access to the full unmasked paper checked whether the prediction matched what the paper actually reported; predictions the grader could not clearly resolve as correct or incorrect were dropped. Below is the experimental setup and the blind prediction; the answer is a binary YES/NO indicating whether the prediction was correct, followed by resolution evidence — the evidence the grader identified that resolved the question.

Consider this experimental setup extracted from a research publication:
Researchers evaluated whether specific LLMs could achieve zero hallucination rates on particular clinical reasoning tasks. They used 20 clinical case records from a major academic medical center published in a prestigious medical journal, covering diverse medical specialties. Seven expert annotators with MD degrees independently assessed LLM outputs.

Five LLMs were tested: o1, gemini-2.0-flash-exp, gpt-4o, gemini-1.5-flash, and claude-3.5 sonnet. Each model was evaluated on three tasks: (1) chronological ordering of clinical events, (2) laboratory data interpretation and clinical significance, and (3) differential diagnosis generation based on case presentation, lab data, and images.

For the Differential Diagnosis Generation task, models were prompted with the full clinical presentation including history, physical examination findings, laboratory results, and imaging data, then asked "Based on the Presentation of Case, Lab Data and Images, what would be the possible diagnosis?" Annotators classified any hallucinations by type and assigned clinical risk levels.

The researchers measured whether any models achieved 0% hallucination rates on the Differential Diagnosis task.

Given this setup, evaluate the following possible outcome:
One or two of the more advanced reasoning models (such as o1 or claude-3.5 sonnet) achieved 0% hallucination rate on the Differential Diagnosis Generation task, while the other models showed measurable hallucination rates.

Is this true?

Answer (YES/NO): YES